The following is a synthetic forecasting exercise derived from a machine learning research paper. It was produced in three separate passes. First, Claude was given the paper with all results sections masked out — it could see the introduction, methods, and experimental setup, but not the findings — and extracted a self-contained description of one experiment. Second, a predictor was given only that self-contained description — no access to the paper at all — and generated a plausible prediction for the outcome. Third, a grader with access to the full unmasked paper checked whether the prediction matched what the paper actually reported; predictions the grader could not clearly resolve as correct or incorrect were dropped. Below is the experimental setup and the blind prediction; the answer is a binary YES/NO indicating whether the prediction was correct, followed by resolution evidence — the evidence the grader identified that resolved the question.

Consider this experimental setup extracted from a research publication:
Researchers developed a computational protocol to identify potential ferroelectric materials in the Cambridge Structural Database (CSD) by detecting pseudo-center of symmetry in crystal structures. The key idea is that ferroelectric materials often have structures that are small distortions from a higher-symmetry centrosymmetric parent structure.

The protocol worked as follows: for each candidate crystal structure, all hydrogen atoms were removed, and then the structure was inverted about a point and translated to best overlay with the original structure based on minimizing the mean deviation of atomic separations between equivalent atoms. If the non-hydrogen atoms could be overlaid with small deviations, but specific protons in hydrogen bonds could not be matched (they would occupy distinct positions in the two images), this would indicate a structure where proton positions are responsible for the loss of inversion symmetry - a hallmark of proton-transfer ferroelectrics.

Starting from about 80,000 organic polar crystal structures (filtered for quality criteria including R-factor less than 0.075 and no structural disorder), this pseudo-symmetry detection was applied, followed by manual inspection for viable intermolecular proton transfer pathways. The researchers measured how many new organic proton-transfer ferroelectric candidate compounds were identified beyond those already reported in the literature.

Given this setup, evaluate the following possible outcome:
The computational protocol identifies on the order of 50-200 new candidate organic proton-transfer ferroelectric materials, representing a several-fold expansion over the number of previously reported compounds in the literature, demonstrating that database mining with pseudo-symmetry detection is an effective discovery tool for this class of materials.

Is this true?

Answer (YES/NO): NO